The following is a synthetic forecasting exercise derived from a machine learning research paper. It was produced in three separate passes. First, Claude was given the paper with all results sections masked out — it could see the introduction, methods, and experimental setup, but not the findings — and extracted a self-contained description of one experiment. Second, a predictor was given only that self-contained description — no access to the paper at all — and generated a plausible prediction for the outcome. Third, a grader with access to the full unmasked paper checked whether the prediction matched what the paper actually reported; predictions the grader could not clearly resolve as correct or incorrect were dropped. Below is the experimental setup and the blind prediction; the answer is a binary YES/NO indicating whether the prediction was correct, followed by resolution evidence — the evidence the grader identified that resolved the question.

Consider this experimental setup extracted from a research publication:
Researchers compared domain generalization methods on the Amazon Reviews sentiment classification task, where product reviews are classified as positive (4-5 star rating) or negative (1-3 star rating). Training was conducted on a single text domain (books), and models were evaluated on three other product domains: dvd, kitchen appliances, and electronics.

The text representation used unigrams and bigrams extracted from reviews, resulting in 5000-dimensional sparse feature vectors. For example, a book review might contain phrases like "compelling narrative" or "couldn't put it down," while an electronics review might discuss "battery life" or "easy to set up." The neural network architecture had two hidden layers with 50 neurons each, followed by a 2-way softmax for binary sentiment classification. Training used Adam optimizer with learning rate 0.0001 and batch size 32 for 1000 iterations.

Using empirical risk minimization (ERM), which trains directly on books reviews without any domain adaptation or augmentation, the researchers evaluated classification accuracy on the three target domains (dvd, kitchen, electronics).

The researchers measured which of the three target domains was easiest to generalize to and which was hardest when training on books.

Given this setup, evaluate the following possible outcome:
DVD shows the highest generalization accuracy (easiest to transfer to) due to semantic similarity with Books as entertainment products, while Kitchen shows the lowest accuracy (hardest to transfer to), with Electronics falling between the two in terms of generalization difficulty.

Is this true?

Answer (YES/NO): NO